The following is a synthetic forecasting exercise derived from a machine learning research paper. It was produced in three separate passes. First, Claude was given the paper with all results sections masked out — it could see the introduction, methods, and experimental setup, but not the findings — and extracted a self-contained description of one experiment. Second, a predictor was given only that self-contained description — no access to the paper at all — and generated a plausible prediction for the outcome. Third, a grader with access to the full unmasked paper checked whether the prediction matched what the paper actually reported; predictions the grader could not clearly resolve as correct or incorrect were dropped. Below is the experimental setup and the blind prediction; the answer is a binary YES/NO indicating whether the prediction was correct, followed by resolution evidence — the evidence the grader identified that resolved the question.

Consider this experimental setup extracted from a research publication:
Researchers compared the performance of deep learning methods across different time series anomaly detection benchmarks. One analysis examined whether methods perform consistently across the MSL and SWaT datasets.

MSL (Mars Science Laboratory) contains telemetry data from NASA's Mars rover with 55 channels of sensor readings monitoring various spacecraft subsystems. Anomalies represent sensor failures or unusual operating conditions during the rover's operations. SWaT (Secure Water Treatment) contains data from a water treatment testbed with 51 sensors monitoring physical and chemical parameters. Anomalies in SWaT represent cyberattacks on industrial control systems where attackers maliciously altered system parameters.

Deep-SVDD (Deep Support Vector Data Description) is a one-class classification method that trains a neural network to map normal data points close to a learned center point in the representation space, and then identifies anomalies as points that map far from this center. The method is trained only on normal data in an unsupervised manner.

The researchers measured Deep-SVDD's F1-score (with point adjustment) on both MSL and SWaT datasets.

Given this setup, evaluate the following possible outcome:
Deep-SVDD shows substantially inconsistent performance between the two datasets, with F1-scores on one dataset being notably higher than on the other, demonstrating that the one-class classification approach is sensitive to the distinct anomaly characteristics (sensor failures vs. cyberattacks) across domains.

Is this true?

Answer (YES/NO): NO